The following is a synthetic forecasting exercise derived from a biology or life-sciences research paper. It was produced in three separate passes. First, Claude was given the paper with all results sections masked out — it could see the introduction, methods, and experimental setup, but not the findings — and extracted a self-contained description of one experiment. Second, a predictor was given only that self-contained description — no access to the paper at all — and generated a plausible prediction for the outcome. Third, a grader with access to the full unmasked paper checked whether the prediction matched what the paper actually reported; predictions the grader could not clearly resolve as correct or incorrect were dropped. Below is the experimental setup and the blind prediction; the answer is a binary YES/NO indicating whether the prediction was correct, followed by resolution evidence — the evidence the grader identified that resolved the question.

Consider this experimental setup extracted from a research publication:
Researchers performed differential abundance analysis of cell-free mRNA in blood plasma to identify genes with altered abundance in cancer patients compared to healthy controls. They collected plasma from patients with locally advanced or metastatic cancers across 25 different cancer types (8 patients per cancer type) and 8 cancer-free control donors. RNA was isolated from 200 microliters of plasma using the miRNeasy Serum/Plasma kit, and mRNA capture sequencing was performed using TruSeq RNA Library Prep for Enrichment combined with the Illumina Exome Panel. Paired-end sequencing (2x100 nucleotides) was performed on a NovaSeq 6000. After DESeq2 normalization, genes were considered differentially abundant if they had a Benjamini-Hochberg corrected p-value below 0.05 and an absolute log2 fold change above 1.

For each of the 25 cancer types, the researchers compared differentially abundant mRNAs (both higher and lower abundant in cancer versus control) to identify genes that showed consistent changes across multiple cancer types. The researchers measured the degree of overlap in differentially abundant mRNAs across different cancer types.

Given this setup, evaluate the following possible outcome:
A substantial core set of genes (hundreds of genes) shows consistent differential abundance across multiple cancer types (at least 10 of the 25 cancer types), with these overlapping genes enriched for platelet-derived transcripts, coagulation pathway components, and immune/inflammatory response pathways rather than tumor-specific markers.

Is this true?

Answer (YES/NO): NO